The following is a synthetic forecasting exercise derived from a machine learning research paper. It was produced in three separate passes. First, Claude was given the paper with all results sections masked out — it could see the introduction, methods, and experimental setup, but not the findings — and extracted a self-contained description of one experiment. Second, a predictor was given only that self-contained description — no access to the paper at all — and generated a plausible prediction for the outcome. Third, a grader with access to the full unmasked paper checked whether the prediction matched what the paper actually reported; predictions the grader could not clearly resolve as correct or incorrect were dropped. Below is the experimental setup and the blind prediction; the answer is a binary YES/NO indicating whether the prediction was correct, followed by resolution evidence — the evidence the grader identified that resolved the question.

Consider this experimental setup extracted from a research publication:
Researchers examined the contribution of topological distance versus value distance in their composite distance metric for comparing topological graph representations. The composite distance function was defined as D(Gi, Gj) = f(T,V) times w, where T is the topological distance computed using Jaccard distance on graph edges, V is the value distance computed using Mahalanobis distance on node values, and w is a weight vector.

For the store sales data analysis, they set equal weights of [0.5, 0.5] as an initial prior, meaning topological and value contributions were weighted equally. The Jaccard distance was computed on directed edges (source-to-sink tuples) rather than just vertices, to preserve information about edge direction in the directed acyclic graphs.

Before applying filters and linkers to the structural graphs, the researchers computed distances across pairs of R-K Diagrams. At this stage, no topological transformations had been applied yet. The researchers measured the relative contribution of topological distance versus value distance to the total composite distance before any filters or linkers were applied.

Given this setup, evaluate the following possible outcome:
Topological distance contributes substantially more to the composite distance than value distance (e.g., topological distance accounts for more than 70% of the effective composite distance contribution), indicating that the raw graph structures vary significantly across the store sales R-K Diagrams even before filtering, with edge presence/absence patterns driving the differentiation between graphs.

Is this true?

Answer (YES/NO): NO